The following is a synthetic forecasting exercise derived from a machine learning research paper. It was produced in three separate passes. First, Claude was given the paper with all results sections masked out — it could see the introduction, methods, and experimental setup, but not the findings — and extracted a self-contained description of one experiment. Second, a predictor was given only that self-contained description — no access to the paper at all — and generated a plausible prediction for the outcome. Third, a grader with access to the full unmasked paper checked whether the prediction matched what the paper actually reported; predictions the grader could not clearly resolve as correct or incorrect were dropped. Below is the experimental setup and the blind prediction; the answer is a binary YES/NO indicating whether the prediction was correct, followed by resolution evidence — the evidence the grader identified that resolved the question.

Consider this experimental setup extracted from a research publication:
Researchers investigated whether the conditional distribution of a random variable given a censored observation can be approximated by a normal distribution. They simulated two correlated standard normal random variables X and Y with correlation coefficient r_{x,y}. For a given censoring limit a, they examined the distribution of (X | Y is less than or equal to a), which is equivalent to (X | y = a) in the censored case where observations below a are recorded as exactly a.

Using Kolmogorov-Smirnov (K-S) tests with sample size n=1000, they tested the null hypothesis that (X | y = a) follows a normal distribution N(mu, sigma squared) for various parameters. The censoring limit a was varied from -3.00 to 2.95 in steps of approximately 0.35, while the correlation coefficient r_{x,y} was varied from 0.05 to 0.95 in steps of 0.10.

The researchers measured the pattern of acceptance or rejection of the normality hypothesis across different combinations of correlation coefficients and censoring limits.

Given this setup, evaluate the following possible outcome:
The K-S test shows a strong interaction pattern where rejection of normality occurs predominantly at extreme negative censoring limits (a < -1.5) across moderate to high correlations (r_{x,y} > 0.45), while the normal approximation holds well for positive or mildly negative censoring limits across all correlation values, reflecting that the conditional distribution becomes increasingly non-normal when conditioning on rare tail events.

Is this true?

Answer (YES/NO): NO